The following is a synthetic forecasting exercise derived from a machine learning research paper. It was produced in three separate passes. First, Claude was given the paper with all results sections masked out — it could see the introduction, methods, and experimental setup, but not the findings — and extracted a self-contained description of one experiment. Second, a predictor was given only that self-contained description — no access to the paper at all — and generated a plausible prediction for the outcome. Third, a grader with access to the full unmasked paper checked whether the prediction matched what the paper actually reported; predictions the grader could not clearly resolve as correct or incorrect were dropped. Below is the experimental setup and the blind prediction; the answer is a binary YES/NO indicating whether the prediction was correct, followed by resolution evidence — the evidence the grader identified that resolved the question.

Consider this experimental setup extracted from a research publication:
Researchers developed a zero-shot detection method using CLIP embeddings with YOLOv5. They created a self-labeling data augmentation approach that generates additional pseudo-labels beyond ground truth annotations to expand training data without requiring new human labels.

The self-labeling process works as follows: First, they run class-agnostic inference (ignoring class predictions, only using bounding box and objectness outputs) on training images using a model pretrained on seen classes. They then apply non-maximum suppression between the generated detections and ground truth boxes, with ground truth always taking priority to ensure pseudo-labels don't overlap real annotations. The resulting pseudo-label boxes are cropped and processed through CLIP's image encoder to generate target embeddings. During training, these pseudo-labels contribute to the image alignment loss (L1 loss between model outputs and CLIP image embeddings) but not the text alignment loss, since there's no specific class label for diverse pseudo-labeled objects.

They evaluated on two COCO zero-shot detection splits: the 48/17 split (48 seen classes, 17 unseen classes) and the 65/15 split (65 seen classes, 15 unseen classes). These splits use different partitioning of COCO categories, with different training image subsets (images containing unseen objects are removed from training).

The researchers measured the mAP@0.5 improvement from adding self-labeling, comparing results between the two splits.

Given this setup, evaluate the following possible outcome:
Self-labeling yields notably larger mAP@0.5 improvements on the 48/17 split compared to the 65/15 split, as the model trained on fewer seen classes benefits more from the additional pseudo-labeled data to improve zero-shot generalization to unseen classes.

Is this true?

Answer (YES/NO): NO